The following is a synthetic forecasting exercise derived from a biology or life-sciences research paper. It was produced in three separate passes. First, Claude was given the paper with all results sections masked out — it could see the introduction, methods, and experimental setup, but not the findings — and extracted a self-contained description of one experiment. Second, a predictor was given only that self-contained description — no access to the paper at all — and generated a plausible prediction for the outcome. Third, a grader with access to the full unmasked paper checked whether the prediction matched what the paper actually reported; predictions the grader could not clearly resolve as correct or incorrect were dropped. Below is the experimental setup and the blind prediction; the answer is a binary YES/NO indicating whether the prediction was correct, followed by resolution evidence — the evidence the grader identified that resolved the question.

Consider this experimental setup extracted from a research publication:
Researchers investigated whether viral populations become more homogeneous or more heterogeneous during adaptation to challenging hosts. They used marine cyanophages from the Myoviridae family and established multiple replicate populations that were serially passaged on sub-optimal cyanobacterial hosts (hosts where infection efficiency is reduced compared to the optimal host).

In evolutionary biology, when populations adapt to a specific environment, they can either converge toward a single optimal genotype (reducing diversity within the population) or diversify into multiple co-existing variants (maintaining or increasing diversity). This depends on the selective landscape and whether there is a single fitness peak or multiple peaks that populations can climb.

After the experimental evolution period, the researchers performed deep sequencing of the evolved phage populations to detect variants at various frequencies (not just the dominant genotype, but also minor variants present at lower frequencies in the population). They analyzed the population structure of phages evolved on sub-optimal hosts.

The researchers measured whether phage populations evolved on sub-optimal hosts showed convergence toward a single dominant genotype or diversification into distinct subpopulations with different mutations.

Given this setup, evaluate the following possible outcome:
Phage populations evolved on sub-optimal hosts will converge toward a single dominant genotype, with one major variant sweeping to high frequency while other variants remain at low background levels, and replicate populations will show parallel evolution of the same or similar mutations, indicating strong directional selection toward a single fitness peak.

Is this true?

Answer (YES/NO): NO